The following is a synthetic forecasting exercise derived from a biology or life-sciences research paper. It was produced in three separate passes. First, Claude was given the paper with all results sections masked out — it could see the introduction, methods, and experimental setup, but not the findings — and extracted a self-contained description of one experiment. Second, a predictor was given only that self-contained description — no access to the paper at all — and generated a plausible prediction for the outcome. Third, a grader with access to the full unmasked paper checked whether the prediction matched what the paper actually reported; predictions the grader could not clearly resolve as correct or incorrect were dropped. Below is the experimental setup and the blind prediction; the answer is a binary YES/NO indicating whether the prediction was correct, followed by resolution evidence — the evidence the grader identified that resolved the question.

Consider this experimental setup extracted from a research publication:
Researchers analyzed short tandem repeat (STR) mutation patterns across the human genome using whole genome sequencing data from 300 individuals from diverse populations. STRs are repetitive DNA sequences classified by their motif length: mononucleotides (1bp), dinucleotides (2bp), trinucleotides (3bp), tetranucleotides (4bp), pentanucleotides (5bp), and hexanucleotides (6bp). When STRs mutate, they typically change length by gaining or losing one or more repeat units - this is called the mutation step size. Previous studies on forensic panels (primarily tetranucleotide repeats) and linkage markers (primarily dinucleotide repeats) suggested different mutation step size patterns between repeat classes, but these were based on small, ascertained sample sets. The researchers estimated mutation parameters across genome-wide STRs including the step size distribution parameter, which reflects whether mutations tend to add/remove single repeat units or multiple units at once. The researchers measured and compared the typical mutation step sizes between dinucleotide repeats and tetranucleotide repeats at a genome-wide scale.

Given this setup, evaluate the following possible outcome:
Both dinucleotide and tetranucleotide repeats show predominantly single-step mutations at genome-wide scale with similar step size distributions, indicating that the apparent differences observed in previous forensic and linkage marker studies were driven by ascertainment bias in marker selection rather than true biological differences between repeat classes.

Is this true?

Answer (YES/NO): NO